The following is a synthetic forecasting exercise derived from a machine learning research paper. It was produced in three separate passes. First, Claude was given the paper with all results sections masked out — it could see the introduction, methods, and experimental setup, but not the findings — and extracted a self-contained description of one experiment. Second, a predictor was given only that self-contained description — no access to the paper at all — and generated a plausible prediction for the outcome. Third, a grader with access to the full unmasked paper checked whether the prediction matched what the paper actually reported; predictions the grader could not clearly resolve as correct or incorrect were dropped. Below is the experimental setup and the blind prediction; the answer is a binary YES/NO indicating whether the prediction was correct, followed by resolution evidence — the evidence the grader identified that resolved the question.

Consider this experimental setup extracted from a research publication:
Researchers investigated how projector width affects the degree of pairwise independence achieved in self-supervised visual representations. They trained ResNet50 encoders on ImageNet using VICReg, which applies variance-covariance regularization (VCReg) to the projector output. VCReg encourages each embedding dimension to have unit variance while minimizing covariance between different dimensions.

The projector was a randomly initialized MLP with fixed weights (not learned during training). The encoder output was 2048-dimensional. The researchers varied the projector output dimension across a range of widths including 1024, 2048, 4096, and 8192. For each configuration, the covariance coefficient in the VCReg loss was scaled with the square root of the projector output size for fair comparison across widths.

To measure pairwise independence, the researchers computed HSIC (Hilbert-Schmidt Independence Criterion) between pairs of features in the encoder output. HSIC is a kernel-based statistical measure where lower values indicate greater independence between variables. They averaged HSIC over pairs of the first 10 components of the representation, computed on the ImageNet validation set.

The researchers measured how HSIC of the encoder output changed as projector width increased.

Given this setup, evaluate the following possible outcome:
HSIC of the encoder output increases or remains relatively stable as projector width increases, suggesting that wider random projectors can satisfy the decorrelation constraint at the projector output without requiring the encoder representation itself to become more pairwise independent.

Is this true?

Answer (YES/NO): NO